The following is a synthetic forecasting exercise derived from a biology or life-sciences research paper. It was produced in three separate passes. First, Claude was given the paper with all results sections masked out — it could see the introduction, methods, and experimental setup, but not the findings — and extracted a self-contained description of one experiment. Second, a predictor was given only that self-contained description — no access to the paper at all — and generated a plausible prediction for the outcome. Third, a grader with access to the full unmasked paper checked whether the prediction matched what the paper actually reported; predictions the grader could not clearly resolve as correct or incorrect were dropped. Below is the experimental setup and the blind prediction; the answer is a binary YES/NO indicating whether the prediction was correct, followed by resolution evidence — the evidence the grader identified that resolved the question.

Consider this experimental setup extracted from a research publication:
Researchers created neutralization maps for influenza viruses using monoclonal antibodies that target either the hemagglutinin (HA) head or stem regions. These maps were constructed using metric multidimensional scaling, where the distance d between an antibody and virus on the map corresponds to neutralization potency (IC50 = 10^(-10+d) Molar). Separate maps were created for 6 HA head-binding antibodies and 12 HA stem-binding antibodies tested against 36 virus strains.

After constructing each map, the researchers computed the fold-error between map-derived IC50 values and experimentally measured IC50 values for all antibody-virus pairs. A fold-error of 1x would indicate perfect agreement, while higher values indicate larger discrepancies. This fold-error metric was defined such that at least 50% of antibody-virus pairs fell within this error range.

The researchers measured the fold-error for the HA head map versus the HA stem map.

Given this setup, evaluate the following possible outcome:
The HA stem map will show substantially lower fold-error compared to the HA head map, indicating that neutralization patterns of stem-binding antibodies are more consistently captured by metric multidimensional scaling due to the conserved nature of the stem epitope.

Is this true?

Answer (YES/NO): YES